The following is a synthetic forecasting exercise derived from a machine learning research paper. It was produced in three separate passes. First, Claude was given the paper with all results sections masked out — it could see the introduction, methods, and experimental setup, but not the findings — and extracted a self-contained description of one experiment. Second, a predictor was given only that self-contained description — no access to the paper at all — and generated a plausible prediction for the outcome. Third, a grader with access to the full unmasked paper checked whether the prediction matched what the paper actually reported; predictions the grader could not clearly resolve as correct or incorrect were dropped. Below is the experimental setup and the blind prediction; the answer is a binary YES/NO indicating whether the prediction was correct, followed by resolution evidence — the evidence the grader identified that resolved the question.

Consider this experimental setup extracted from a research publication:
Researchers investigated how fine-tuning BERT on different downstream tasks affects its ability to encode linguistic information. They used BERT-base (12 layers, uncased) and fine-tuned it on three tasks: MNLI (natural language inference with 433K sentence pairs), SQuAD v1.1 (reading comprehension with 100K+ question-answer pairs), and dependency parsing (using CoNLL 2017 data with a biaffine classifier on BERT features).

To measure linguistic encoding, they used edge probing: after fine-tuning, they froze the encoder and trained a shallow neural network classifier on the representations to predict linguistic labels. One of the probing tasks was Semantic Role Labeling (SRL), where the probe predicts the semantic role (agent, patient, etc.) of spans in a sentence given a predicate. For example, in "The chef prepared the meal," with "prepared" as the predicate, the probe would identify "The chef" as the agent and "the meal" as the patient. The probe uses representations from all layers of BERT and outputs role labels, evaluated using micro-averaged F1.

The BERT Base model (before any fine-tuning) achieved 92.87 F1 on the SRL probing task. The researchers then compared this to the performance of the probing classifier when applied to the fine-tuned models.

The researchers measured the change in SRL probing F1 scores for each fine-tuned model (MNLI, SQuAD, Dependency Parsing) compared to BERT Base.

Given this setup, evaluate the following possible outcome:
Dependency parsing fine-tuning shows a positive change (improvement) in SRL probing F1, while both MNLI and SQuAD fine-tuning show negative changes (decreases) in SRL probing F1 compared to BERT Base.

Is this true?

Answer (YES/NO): NO